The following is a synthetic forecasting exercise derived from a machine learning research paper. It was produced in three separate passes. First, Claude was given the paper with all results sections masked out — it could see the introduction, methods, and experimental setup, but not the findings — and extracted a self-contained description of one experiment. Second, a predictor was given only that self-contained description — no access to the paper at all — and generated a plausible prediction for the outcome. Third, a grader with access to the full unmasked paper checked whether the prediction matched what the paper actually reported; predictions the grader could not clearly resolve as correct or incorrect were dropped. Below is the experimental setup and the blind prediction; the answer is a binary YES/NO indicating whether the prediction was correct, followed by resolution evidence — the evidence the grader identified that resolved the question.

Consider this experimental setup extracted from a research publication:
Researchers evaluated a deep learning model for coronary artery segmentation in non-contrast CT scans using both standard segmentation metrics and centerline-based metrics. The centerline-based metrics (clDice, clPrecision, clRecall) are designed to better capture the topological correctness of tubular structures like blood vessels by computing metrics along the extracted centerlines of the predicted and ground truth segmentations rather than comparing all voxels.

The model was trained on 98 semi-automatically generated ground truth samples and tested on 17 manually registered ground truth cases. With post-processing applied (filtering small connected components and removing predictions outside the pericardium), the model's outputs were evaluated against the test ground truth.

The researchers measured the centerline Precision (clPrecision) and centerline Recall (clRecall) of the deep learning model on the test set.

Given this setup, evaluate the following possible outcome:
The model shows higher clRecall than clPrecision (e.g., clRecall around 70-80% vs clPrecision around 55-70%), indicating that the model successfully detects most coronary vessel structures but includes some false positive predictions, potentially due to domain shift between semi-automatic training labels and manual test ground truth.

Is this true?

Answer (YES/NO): NO